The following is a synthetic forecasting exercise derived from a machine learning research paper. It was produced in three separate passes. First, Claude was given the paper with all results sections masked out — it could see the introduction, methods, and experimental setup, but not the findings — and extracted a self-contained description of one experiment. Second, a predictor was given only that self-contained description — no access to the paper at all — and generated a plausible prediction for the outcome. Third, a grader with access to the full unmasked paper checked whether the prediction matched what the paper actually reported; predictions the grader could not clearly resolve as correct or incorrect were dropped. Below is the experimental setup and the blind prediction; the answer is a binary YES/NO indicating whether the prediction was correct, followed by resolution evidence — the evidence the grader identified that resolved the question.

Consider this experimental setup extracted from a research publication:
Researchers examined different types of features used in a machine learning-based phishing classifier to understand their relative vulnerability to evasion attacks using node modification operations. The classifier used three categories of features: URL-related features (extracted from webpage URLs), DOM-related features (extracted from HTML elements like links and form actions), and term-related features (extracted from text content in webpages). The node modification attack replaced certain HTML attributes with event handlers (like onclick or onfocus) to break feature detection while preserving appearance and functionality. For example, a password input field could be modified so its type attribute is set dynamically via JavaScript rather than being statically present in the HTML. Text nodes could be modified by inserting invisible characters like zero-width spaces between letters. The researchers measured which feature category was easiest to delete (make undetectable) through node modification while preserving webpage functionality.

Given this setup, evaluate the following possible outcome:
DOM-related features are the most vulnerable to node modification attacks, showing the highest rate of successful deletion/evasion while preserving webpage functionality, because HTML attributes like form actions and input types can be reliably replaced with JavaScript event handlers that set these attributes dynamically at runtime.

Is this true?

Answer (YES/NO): NO